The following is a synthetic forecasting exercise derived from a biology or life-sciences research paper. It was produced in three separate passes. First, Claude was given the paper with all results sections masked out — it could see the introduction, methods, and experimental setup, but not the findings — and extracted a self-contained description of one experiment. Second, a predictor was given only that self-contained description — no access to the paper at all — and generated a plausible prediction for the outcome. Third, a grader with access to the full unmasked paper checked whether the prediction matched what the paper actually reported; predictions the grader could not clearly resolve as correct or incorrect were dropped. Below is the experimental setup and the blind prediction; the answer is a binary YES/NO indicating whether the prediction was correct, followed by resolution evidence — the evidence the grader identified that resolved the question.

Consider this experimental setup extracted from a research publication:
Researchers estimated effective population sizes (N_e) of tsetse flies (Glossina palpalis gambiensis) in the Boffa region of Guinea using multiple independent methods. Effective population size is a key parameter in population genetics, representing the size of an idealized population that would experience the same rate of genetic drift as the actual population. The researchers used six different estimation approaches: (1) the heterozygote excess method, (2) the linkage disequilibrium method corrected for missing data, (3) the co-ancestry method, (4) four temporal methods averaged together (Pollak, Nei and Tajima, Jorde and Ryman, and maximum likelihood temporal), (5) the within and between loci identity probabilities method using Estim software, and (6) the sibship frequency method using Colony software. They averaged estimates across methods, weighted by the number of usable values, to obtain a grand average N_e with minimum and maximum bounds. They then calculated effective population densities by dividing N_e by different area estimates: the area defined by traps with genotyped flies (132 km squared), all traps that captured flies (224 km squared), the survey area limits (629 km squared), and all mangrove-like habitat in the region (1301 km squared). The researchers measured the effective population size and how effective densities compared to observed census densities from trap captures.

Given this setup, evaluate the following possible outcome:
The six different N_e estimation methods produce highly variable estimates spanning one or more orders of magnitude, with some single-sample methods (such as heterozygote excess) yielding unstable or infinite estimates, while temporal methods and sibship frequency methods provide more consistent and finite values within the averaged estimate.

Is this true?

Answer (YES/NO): NO